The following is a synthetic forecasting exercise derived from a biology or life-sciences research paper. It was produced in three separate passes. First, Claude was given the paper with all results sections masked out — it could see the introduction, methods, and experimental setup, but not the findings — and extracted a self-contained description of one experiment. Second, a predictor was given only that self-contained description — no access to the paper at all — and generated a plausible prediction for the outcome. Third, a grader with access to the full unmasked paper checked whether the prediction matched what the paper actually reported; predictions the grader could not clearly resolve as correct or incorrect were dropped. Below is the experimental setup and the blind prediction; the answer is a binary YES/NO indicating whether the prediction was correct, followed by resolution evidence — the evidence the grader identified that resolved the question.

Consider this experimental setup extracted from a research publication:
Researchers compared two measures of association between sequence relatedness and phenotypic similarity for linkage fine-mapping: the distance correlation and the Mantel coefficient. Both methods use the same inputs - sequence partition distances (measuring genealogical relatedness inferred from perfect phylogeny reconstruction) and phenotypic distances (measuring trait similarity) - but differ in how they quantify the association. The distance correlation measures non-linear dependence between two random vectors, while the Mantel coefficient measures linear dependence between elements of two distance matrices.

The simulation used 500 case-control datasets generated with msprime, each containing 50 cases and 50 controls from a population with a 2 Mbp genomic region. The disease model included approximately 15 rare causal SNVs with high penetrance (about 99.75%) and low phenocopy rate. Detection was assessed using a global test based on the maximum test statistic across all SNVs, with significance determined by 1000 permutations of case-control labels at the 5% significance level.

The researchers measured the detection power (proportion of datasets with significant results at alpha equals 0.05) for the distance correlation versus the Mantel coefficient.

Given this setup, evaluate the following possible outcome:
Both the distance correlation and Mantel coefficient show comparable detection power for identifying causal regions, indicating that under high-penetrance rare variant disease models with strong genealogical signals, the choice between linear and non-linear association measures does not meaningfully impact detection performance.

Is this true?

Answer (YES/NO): NO